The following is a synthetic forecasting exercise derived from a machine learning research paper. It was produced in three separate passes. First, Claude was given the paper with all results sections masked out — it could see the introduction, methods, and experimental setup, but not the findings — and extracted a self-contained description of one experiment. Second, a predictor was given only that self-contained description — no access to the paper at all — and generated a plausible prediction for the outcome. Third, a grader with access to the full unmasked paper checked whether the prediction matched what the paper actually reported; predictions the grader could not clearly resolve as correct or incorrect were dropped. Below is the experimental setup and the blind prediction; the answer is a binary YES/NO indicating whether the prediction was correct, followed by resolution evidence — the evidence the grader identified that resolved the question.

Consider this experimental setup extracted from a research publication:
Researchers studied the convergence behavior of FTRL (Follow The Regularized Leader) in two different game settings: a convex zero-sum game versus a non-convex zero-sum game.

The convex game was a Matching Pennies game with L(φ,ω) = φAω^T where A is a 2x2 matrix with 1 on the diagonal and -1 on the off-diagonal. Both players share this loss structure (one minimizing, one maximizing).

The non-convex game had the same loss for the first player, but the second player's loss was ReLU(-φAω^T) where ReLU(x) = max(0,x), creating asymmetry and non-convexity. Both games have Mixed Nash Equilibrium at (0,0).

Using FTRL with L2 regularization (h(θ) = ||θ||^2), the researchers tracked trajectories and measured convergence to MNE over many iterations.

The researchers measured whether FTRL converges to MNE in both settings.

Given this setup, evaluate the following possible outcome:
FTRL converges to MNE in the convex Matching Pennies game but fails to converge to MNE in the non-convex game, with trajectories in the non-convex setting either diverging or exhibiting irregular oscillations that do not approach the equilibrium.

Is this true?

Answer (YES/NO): NO